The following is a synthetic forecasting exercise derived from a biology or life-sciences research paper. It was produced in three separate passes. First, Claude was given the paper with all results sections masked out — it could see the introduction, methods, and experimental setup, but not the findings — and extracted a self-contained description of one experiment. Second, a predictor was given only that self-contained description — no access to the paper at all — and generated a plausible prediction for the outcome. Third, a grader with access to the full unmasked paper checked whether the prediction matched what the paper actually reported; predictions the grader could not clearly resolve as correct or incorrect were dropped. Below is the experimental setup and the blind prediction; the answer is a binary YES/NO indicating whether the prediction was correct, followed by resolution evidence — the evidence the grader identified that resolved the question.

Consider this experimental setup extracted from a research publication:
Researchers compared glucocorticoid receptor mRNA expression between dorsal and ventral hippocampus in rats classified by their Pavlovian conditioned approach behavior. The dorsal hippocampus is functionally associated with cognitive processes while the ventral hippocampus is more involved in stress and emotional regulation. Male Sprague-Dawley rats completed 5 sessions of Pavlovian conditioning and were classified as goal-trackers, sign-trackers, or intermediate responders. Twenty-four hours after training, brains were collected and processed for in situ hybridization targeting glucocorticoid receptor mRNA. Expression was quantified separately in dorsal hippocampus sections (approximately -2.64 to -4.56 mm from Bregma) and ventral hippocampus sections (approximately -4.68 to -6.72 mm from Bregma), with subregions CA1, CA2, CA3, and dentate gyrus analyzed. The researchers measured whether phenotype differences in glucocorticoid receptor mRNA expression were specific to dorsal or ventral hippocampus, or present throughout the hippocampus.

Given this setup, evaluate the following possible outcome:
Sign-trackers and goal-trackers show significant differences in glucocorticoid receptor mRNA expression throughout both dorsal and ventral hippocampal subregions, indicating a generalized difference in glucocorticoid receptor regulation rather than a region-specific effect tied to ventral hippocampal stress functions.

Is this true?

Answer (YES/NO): NO